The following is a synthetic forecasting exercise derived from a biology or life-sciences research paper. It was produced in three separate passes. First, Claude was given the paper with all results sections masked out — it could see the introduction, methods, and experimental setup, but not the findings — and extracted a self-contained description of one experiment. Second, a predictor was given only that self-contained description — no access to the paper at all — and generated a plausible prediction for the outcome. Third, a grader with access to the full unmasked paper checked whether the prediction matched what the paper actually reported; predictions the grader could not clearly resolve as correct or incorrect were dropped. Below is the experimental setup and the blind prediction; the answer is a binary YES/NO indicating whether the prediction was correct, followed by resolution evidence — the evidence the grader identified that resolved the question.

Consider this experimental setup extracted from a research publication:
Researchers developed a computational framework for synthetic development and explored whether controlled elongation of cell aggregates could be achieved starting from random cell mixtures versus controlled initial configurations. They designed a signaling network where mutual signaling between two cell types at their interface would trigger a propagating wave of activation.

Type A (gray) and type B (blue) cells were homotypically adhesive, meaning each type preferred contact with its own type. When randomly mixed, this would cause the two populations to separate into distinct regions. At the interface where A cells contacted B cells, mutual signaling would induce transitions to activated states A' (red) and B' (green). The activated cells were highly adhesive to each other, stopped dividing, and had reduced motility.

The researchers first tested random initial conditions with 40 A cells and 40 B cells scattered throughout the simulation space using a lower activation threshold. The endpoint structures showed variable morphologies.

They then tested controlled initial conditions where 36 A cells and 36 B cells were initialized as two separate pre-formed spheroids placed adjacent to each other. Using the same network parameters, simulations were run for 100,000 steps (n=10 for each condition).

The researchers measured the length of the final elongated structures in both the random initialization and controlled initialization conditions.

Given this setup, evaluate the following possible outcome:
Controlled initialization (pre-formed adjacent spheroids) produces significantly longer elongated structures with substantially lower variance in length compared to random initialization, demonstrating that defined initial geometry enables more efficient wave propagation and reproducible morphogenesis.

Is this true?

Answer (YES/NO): NO